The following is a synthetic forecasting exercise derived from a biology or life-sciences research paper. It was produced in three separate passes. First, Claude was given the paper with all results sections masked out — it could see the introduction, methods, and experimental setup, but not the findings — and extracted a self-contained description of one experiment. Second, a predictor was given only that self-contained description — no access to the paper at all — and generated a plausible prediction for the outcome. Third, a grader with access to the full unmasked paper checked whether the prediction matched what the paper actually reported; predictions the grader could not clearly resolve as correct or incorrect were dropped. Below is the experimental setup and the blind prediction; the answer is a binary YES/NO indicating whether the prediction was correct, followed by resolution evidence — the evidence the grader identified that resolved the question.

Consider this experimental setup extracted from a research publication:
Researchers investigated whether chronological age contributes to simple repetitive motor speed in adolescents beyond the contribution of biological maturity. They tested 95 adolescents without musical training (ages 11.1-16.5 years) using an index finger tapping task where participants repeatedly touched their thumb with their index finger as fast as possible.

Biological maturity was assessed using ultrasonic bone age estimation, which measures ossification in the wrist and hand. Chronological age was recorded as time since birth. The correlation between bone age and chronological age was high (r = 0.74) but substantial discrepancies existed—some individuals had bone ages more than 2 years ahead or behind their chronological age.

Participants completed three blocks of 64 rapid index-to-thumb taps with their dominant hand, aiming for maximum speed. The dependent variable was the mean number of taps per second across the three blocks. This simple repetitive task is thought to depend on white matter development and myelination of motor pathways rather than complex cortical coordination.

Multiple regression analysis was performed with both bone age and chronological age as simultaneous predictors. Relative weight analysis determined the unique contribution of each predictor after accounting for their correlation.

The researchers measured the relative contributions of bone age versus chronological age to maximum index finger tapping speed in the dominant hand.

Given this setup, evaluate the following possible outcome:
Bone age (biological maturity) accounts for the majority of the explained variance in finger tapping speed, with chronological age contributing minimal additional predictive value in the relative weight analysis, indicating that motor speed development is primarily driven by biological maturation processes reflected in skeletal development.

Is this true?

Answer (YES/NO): NO